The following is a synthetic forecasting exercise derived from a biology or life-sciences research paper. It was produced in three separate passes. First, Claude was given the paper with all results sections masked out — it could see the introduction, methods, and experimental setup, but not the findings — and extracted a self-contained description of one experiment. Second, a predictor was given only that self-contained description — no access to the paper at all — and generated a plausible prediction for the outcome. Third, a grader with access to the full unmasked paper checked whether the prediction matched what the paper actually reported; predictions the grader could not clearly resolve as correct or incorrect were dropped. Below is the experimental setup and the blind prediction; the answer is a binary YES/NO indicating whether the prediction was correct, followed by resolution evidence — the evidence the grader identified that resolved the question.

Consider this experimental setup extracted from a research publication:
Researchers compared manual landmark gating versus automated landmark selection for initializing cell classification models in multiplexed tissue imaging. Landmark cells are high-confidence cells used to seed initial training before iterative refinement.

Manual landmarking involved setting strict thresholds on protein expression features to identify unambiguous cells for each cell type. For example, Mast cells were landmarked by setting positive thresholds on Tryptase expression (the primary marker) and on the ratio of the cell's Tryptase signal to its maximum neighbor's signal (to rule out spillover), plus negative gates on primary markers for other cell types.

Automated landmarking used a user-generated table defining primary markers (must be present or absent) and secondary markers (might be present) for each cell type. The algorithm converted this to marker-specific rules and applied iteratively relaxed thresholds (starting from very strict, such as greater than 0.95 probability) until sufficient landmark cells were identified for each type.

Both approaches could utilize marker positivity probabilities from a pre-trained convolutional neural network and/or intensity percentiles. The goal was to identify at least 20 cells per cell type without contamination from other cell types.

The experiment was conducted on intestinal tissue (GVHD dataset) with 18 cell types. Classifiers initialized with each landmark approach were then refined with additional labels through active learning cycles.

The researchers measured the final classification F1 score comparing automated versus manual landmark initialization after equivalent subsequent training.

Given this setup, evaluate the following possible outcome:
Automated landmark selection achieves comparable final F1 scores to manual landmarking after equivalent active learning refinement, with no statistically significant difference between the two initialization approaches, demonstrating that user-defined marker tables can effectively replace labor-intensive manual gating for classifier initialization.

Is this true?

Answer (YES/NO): YES